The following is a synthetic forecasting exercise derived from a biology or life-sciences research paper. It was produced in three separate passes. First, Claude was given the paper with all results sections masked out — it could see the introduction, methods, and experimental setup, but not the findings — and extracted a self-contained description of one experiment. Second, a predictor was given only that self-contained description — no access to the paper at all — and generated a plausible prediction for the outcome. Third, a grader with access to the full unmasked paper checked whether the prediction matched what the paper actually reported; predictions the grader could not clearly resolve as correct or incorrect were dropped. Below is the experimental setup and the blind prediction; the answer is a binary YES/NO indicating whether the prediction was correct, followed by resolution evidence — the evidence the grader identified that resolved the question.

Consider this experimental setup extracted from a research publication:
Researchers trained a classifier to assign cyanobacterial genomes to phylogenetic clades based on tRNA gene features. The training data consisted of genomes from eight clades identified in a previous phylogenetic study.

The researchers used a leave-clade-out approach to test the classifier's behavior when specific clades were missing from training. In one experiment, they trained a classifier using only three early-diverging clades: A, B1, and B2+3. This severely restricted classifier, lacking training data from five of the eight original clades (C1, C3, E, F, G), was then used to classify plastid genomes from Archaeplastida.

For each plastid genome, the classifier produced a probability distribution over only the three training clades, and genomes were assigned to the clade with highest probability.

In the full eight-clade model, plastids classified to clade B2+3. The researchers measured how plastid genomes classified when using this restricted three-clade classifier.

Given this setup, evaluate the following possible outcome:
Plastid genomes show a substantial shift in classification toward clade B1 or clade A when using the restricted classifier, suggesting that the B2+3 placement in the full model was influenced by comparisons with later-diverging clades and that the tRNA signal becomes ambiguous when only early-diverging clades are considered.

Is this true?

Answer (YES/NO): YES